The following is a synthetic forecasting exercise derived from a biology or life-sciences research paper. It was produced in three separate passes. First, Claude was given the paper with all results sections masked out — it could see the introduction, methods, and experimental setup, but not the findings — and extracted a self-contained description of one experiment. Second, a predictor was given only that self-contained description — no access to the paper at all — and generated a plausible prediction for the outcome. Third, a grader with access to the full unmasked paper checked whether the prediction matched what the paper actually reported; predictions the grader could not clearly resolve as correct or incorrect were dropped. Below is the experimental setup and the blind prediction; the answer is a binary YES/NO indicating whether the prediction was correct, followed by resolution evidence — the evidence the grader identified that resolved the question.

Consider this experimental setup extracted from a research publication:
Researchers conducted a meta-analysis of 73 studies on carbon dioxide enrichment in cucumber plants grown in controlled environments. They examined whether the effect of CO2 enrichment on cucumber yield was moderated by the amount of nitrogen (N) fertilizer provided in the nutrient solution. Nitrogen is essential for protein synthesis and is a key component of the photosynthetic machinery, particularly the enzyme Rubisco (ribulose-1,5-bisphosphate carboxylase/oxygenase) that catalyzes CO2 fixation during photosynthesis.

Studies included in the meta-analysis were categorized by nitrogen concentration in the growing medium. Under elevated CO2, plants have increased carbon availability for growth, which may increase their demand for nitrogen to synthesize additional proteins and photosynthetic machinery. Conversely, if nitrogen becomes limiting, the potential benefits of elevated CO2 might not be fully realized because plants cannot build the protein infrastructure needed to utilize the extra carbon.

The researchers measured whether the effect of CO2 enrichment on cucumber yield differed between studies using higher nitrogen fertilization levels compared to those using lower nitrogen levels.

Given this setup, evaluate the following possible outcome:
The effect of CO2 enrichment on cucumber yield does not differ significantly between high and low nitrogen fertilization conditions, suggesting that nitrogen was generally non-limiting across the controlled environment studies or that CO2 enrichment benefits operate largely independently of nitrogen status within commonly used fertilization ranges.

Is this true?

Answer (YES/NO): NO